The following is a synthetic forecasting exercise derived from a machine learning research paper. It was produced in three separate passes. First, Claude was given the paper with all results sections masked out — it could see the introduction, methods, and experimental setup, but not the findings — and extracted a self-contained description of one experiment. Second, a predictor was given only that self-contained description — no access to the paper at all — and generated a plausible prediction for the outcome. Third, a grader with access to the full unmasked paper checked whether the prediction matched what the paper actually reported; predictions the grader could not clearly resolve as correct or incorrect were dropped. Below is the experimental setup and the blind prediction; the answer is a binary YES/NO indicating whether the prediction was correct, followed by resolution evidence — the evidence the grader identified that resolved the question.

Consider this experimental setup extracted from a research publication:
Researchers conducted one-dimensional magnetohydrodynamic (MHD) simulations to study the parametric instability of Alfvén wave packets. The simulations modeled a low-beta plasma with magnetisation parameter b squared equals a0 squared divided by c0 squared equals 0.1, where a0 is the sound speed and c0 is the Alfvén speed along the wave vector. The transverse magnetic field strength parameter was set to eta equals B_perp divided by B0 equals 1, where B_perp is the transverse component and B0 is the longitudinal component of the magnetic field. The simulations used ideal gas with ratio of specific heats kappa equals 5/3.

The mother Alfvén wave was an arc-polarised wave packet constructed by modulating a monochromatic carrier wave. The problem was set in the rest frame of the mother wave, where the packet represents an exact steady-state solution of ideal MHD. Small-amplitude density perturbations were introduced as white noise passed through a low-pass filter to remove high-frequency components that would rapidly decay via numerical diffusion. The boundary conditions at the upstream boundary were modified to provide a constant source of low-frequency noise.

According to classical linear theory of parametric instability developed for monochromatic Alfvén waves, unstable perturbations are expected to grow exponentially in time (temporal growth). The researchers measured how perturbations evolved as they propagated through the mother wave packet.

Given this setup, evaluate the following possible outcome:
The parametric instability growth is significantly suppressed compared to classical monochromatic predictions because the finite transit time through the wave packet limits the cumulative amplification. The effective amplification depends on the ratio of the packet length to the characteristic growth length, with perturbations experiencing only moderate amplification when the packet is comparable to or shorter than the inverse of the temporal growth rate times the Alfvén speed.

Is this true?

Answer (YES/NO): YES